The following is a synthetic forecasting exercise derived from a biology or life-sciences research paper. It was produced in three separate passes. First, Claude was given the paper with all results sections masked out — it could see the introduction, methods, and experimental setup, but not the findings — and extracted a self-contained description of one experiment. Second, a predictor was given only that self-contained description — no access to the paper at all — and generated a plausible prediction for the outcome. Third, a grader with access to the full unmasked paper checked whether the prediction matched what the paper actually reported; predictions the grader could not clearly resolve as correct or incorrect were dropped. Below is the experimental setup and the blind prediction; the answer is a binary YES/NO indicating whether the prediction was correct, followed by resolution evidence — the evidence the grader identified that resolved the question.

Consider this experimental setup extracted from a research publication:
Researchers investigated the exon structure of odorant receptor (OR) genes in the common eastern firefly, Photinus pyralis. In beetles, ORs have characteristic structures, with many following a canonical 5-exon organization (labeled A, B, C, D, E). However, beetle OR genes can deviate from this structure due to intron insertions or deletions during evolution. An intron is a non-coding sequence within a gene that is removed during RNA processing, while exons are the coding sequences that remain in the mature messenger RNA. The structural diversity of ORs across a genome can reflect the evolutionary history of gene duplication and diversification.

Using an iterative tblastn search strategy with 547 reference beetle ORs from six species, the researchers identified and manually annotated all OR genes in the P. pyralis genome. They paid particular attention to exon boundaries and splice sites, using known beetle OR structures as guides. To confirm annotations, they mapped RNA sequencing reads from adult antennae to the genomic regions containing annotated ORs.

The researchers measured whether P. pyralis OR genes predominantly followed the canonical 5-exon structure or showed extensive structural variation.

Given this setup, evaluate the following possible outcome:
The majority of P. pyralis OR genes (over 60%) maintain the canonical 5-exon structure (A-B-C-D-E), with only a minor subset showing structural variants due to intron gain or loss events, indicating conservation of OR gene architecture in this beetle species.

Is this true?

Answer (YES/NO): NO